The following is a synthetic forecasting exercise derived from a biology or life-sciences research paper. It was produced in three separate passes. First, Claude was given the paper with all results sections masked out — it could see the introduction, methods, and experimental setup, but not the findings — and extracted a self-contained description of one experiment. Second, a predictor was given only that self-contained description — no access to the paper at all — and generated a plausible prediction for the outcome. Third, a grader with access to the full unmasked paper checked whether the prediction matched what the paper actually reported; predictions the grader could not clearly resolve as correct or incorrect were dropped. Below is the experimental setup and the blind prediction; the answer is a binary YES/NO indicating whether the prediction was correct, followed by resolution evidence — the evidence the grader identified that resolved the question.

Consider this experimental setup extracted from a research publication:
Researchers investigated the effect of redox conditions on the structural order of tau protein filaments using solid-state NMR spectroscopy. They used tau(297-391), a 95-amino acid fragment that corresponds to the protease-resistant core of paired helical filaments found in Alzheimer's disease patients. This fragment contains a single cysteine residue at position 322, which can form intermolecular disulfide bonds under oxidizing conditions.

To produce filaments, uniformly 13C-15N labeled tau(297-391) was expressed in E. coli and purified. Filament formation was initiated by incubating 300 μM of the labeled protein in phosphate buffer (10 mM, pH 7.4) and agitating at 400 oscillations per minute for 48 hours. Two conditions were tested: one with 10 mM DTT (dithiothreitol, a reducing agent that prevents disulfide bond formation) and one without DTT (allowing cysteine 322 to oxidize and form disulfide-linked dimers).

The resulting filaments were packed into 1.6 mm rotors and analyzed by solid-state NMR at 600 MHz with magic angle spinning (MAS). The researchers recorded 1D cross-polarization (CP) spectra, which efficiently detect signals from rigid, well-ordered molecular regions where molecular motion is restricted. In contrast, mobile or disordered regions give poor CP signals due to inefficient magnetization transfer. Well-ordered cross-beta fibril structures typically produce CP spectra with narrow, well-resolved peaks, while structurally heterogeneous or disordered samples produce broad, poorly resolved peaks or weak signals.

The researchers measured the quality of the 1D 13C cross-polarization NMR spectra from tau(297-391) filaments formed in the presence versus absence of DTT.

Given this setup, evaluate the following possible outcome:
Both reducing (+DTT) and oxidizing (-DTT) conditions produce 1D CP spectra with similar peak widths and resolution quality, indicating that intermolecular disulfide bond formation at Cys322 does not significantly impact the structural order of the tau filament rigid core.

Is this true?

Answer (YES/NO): NO